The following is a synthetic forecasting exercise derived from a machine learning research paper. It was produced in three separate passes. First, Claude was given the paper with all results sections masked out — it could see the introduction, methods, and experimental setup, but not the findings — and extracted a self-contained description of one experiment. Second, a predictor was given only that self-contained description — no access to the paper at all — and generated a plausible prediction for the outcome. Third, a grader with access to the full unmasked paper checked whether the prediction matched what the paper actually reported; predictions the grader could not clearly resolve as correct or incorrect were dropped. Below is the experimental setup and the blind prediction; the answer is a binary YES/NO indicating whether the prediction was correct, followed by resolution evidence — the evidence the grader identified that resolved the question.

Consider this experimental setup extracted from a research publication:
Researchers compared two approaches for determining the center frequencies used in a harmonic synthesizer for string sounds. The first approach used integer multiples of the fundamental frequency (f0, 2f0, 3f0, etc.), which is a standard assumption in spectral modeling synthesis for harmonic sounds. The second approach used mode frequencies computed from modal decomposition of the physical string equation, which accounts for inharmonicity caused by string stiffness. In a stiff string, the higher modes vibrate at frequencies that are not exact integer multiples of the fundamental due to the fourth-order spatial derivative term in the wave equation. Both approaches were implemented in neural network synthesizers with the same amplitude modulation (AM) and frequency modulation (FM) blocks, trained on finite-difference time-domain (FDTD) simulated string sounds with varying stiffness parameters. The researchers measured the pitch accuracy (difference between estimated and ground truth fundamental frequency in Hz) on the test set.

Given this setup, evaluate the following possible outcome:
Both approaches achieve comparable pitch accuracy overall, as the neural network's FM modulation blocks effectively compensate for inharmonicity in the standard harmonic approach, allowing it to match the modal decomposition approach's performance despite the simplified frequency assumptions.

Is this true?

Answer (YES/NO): NO